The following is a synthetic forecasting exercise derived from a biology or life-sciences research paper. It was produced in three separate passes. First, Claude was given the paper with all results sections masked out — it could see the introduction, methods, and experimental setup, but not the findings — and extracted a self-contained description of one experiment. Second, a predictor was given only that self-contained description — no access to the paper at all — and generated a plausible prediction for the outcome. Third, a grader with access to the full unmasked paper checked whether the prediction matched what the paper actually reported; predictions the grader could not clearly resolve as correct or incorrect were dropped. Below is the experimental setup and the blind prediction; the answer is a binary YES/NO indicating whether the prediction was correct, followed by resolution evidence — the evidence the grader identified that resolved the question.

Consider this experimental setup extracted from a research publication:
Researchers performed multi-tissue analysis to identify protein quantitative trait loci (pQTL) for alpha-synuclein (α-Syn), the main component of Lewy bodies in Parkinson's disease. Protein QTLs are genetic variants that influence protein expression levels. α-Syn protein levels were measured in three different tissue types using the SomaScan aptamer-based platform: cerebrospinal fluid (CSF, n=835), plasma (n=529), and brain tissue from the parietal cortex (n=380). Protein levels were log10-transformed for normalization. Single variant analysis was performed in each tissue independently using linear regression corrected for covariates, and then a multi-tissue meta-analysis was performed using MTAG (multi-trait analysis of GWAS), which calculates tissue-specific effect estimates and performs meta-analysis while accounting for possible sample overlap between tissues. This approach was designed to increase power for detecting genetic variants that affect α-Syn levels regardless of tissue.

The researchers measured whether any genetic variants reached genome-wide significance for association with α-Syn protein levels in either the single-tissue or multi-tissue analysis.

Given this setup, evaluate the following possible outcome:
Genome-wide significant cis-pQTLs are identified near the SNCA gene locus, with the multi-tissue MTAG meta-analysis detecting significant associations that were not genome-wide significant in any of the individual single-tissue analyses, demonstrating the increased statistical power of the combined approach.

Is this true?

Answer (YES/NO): NO